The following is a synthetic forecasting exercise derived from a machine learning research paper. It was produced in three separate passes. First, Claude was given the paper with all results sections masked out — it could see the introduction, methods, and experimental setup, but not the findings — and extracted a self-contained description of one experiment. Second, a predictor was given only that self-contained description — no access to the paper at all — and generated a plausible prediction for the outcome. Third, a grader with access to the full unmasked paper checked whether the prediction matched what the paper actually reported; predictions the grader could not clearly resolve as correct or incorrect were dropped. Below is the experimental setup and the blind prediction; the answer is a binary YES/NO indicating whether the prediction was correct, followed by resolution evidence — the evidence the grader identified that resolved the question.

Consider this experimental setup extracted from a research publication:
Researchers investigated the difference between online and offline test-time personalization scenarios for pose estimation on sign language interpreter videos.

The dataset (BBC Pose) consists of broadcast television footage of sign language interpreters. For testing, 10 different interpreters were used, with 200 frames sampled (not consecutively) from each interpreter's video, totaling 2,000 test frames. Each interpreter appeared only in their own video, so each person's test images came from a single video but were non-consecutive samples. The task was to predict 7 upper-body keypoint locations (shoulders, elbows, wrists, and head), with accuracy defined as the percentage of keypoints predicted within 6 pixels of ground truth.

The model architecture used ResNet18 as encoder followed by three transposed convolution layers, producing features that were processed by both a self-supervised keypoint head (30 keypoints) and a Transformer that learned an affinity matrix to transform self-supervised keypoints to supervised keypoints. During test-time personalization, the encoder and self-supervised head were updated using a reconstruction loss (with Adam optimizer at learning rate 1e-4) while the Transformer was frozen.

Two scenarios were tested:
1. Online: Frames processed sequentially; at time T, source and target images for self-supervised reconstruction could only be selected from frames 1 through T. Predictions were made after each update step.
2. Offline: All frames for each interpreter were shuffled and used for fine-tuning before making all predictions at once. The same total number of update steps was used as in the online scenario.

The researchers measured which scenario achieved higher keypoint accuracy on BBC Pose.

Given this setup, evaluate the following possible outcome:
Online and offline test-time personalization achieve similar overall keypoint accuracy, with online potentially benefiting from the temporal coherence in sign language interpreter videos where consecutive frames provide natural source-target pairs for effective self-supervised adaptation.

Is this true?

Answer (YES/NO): NO